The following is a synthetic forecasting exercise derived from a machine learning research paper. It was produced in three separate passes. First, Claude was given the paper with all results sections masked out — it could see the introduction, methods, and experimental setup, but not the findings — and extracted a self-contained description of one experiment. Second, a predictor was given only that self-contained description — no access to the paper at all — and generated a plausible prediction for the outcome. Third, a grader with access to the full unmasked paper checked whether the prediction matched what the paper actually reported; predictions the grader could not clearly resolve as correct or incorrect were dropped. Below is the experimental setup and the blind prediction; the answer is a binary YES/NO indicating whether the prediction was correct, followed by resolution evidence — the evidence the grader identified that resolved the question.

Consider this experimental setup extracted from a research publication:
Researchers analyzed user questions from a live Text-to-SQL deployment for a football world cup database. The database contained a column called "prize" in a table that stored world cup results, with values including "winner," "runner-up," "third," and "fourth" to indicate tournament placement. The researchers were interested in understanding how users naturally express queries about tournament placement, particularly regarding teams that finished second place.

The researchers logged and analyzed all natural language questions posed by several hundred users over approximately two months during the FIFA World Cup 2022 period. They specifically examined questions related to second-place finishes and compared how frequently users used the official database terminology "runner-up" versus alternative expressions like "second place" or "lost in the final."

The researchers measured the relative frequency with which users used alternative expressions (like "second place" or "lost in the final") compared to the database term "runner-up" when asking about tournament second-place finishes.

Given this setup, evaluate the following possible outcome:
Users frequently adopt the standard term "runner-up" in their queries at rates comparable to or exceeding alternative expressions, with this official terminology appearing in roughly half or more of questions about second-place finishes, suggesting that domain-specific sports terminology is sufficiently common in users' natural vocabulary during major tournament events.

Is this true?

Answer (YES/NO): NO